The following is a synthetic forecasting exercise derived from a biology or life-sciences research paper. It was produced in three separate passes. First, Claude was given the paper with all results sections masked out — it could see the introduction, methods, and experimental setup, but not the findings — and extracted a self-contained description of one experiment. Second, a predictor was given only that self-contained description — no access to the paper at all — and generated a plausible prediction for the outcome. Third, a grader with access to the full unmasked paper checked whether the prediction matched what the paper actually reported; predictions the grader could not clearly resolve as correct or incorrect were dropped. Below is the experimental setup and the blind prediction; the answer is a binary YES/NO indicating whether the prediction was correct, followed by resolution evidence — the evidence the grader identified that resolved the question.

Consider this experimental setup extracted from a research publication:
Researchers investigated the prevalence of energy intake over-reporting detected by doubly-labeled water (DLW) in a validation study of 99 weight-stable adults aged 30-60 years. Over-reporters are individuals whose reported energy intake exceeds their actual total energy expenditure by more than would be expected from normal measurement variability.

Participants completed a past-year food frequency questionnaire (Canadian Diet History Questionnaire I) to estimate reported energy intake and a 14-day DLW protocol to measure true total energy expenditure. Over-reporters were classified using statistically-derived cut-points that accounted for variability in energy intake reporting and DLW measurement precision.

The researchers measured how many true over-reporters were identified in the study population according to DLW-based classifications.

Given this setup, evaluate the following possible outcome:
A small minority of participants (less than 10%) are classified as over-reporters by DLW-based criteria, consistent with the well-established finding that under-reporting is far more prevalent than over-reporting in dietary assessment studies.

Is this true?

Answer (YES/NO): YES